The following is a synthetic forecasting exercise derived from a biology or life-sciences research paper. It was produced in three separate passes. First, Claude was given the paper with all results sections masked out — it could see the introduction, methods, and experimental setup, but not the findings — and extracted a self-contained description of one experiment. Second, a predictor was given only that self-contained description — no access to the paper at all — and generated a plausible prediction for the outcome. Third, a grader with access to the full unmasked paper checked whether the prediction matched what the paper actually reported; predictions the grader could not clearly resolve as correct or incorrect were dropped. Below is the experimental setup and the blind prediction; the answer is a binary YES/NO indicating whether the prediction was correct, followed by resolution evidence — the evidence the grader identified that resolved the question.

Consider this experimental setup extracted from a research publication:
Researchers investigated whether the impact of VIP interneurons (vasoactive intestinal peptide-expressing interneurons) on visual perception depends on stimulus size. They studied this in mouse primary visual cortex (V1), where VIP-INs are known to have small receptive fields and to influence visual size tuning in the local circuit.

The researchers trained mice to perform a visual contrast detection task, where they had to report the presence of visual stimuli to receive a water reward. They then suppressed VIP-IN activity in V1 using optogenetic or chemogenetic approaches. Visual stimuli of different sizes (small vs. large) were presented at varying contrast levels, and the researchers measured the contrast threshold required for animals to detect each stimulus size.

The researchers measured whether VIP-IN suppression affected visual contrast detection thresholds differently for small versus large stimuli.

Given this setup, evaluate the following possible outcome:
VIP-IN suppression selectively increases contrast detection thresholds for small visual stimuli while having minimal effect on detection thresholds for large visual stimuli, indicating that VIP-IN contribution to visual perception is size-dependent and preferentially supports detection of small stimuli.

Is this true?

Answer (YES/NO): YES